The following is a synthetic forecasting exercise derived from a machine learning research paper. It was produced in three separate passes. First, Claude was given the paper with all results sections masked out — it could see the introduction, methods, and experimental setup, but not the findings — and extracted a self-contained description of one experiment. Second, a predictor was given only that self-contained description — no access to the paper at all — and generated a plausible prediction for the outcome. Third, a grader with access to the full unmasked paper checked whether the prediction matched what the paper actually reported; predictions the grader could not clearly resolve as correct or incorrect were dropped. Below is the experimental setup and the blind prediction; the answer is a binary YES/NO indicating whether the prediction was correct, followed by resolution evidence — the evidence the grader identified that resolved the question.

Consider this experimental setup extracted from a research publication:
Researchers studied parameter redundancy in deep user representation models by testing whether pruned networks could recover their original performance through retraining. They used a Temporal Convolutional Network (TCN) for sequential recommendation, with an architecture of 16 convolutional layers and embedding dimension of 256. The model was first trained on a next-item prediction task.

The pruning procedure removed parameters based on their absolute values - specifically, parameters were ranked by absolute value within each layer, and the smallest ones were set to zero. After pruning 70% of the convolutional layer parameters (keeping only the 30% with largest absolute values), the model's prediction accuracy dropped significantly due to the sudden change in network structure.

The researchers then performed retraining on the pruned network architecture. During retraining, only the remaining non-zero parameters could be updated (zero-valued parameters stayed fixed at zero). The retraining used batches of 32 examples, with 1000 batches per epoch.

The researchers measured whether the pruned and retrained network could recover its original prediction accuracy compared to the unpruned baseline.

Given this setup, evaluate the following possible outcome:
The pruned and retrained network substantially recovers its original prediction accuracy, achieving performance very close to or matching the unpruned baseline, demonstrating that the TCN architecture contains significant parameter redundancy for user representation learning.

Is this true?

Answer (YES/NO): YES